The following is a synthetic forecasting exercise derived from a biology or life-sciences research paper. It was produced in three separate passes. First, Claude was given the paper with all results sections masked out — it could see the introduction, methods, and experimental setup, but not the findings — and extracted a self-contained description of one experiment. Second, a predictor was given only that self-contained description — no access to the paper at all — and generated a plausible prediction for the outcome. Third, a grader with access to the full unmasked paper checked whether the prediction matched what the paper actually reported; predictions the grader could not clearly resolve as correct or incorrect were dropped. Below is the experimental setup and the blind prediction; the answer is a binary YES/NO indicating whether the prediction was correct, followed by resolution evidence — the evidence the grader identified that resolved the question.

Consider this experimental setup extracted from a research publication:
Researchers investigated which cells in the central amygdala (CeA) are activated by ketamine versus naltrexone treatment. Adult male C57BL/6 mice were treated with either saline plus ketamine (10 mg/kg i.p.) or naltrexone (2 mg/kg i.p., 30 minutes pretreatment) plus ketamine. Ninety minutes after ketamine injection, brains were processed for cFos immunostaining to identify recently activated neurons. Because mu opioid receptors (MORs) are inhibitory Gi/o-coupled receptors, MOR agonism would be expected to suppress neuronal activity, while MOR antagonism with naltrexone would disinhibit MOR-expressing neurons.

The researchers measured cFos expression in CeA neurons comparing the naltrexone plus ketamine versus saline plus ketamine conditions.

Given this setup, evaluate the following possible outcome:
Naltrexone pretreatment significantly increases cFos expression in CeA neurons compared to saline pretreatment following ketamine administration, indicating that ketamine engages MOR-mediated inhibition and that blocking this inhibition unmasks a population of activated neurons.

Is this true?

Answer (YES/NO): NO